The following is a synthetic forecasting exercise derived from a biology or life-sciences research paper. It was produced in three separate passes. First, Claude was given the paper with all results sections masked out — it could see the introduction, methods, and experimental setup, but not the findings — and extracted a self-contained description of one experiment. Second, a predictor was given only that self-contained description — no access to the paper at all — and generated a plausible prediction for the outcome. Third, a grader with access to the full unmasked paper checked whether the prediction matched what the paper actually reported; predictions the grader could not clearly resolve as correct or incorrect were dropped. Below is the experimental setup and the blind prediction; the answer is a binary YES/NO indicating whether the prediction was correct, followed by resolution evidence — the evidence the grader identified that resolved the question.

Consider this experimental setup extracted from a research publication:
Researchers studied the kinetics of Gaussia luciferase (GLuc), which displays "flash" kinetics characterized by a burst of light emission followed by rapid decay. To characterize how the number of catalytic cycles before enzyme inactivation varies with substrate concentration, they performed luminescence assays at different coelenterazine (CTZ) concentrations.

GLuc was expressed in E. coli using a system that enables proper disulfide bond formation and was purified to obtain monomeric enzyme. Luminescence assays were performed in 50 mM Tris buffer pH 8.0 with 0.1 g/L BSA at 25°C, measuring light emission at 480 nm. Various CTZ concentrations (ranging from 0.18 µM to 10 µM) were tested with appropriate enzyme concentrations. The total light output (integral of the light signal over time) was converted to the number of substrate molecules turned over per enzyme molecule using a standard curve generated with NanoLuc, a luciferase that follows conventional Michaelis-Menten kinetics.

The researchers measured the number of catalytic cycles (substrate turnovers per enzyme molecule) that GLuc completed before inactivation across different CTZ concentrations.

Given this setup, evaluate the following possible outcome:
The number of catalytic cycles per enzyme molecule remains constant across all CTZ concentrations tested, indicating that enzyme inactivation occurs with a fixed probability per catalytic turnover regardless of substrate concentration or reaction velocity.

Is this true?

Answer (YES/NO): NO